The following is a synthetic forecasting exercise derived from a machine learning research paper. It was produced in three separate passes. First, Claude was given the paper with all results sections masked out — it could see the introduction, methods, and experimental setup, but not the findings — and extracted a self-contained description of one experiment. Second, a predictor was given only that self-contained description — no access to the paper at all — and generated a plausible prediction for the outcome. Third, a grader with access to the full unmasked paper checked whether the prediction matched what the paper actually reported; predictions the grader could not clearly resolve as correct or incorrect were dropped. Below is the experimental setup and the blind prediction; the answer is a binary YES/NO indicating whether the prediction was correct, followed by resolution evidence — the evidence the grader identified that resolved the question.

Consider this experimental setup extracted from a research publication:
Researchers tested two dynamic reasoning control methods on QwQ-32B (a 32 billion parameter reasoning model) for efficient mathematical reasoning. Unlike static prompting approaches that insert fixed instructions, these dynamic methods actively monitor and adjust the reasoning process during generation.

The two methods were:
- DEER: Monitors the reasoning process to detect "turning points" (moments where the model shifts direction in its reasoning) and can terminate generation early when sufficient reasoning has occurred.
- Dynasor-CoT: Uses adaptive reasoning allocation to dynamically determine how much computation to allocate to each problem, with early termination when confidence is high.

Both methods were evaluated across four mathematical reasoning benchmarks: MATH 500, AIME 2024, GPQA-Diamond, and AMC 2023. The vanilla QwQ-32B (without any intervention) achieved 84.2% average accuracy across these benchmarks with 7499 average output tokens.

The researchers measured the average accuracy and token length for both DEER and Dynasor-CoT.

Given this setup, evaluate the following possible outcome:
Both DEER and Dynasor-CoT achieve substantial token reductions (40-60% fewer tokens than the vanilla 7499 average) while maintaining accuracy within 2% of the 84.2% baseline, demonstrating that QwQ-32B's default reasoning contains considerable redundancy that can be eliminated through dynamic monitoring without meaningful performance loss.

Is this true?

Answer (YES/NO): NO